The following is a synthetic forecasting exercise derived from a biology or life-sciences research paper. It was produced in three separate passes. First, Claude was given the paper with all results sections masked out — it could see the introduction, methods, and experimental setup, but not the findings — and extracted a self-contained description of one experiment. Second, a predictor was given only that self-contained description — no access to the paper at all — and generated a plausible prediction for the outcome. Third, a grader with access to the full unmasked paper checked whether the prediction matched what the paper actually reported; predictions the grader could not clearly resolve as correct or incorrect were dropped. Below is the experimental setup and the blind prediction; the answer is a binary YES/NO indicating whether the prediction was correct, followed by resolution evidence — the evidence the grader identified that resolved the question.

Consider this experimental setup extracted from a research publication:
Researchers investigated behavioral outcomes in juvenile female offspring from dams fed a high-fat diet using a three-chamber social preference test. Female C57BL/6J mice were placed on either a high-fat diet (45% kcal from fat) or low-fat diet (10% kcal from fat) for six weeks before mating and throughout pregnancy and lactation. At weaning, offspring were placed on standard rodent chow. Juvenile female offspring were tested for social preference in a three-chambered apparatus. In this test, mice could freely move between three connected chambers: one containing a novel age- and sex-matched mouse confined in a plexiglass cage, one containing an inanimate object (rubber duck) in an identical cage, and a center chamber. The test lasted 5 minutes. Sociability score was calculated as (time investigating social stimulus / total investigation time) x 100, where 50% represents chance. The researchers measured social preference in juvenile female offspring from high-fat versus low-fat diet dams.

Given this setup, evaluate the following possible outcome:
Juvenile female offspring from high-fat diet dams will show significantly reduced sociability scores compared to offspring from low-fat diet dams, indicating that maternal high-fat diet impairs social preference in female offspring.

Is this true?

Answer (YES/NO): YES